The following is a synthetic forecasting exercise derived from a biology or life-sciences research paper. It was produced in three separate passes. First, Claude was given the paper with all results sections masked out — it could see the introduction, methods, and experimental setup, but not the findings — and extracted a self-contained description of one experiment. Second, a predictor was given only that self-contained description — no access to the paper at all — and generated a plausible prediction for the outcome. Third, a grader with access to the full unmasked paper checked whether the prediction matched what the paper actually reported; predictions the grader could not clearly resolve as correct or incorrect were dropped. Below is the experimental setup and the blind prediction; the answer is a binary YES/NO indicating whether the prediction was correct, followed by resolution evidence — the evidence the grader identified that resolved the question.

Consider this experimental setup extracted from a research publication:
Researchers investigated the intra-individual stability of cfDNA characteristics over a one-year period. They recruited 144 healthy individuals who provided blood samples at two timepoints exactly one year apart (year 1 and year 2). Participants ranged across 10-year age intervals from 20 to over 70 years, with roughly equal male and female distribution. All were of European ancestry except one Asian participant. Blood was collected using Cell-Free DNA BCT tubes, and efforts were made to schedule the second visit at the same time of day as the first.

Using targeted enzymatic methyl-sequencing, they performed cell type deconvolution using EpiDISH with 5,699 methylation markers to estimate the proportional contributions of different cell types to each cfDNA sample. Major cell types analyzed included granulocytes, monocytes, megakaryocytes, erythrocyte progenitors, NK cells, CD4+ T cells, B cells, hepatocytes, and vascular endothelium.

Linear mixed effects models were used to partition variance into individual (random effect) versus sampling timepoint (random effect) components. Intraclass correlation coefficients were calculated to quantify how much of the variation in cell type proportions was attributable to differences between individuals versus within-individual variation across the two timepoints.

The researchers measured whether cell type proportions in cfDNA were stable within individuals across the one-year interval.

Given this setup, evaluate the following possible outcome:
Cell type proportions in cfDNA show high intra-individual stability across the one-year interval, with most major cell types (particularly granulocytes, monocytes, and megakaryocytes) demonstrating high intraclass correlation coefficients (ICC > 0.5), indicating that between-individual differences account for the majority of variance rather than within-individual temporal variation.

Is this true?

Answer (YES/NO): NO